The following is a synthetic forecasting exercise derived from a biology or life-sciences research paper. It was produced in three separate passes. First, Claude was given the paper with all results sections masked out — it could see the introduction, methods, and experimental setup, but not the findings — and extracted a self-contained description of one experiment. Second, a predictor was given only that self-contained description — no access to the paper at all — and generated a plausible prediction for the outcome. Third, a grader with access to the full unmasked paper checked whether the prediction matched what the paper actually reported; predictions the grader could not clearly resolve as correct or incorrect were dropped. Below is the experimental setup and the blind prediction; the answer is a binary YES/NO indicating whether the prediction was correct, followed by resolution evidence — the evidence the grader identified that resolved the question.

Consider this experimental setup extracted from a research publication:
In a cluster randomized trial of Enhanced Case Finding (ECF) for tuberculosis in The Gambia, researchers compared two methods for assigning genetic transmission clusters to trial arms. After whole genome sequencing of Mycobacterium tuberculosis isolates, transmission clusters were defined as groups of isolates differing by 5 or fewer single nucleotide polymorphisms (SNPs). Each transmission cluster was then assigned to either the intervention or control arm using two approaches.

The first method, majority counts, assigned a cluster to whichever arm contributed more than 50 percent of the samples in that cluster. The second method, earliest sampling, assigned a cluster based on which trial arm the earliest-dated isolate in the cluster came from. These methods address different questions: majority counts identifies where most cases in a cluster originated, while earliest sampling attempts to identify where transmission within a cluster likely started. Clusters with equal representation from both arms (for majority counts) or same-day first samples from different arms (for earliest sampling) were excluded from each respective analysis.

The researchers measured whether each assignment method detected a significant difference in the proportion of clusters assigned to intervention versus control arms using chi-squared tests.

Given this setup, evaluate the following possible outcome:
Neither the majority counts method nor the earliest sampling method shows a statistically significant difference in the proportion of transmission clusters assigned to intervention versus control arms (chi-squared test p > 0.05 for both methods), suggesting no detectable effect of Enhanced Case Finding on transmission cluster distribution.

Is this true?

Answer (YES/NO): YES